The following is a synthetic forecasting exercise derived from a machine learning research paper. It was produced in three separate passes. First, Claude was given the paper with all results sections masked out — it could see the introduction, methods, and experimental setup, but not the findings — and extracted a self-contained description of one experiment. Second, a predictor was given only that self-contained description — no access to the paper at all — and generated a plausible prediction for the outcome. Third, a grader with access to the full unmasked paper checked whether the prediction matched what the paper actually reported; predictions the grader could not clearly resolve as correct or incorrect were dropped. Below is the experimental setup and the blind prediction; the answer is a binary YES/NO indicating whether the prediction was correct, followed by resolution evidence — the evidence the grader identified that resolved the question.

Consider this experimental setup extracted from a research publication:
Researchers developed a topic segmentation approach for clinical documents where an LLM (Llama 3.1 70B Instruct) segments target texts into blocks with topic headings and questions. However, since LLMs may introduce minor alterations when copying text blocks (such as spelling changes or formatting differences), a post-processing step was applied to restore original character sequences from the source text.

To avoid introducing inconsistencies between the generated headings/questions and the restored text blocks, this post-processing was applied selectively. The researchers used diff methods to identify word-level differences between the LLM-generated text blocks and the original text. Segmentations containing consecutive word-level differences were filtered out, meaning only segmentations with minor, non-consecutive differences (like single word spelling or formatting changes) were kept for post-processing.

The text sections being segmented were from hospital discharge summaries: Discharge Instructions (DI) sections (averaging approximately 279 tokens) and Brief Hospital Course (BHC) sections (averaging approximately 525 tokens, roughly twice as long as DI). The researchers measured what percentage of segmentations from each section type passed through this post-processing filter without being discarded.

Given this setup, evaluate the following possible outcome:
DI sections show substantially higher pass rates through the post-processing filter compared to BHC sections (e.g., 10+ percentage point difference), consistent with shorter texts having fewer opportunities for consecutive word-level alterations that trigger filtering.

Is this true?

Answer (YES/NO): YES